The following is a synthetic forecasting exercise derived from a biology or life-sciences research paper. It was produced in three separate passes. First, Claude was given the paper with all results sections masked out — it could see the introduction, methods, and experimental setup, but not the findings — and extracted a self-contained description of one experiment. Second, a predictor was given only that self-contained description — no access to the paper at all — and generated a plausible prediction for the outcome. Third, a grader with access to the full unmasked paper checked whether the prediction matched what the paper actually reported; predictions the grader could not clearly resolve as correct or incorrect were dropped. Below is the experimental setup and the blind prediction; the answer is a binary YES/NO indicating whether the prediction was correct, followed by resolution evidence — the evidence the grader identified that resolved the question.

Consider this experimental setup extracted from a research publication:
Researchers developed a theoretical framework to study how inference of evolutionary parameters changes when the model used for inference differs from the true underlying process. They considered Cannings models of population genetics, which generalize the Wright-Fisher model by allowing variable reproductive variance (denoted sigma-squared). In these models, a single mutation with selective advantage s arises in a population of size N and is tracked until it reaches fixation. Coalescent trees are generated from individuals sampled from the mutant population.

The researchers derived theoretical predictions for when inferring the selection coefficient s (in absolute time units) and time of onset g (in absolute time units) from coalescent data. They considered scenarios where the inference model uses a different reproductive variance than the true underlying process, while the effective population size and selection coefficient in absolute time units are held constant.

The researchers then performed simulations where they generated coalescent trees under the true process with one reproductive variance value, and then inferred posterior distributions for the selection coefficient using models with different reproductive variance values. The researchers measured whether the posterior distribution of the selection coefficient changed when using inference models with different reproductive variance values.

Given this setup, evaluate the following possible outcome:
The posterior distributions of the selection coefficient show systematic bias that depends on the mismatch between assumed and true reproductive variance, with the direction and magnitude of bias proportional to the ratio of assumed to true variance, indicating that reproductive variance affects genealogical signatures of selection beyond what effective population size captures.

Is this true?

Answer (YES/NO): NO